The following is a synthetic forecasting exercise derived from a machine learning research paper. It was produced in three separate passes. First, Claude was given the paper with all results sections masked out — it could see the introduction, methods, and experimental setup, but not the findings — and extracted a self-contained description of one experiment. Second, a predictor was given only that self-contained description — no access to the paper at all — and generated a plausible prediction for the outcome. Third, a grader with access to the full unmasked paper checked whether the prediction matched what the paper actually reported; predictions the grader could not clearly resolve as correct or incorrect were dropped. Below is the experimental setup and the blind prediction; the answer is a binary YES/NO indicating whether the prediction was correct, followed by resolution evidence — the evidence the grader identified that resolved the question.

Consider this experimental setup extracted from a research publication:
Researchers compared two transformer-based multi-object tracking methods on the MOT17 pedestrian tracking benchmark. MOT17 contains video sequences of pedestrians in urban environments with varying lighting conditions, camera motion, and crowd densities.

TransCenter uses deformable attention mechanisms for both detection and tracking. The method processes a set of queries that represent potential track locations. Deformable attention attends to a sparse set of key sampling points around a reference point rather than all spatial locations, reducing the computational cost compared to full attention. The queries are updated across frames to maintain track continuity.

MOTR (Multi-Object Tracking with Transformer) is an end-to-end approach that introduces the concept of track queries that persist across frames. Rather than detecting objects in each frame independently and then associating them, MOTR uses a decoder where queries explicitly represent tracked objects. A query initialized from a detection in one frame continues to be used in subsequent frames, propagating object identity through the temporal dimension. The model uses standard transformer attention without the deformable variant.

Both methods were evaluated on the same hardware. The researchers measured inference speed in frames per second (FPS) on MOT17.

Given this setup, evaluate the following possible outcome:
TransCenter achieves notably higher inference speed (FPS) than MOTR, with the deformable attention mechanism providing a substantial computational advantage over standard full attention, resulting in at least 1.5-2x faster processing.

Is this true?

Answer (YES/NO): NO